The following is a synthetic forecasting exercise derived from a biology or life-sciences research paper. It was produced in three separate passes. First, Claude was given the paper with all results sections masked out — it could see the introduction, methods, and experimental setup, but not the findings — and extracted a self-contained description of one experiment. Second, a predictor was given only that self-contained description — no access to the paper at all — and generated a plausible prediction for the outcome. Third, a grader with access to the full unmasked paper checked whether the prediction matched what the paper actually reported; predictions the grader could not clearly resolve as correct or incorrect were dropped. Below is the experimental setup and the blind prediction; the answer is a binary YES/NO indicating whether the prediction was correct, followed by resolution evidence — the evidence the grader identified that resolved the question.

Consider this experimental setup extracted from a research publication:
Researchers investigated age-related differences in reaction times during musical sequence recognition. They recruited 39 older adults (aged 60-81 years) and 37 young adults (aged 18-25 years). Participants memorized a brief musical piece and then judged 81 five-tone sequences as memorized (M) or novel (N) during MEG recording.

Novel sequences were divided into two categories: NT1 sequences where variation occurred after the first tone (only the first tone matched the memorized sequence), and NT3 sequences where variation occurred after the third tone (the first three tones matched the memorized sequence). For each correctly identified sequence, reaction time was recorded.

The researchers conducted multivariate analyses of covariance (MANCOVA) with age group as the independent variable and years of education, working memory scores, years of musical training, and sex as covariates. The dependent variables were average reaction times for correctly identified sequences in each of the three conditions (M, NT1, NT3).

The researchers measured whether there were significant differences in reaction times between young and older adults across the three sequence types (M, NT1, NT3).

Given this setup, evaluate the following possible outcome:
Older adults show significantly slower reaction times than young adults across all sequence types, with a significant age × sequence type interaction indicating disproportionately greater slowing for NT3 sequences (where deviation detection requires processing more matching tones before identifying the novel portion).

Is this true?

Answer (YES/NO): NO